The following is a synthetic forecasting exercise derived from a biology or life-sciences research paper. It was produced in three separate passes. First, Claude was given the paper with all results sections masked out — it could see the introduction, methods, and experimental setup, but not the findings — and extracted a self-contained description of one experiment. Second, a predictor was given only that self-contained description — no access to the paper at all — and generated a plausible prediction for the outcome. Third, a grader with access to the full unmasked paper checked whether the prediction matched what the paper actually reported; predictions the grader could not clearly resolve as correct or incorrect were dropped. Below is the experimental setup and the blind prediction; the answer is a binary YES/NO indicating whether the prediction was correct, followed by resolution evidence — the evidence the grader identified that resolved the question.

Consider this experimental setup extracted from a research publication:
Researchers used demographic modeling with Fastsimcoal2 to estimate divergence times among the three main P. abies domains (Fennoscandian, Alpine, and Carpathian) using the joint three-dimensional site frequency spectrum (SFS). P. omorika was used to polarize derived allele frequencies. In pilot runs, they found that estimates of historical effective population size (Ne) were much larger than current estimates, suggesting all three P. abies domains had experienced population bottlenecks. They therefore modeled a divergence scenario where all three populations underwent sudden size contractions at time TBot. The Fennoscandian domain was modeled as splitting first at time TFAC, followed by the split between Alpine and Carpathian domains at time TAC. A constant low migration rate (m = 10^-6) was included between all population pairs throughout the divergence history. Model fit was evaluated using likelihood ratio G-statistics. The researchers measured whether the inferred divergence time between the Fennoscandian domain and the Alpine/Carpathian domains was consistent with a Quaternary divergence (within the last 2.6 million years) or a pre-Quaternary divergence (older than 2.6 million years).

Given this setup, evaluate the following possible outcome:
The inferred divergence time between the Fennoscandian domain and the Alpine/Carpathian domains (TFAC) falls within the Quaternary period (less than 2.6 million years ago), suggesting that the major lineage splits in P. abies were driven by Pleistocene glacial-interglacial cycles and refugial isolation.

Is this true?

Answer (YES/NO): NO